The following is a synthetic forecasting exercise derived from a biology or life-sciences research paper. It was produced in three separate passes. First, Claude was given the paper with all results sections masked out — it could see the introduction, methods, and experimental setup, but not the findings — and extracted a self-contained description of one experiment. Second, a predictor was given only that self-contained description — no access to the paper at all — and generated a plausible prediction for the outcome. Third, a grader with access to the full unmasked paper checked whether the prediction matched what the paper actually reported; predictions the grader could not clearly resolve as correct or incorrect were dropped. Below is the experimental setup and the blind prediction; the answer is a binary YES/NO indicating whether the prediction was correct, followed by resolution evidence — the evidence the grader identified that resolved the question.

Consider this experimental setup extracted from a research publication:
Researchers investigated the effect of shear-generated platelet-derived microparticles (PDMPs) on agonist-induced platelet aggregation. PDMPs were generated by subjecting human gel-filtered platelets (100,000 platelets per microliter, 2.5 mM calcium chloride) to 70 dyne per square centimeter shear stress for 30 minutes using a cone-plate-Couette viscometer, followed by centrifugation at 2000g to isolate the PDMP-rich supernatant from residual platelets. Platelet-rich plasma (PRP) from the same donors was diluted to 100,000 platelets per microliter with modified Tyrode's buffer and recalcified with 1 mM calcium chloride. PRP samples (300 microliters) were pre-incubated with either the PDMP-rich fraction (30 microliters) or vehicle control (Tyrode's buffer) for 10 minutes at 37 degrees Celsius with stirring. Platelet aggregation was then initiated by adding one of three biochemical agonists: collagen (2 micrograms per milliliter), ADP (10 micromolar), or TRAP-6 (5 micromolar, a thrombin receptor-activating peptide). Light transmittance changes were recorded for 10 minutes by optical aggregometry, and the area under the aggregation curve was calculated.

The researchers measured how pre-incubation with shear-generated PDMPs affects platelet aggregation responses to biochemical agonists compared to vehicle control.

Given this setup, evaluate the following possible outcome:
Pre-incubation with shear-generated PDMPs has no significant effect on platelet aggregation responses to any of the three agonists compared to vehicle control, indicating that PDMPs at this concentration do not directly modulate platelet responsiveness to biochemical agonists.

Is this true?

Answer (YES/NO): NO